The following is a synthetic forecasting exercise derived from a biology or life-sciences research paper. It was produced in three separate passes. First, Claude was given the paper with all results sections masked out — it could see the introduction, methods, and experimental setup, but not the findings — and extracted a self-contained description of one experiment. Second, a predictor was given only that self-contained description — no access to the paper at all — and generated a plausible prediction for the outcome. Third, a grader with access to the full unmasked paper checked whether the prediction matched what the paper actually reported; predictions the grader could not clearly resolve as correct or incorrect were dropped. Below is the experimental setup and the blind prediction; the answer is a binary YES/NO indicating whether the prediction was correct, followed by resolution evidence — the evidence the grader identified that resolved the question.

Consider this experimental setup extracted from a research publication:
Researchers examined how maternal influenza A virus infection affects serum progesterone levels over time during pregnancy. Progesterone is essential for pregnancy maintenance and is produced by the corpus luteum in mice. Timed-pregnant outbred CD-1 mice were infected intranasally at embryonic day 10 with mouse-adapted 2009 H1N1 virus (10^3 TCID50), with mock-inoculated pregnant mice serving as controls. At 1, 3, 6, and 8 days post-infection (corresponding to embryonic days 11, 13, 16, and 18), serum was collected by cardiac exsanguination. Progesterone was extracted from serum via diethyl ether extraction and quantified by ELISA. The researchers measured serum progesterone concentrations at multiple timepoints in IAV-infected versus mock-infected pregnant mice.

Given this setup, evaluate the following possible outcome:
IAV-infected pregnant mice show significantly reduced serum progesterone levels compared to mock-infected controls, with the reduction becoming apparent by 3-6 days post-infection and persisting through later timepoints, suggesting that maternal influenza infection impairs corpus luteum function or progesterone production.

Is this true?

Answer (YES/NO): YES